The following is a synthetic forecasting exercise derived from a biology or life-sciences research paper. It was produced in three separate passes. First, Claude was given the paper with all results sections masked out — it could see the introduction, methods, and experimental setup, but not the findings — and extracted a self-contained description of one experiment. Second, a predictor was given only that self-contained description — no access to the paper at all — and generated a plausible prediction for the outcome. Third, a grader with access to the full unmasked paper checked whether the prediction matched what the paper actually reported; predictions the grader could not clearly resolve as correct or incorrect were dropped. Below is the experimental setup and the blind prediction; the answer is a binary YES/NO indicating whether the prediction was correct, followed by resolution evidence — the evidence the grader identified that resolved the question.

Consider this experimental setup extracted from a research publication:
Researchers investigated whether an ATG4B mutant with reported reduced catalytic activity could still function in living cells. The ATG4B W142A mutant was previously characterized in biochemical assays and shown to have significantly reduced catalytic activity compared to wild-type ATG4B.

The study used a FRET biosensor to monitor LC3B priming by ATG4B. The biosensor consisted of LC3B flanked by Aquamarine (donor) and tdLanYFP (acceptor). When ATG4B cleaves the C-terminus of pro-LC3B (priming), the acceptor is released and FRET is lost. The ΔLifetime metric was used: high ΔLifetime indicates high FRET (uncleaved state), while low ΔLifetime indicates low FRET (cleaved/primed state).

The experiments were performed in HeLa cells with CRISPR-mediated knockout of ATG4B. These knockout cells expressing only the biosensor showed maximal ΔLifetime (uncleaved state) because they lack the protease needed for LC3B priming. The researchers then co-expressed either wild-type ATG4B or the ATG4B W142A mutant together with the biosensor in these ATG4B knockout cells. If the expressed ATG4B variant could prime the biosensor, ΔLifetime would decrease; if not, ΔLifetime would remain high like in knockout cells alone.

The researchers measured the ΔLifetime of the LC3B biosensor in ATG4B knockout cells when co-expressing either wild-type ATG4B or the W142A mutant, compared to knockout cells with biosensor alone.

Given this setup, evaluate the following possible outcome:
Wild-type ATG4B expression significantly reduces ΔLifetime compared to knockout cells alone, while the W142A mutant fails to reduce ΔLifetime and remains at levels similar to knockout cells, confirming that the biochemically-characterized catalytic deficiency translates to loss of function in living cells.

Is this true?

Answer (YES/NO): NO